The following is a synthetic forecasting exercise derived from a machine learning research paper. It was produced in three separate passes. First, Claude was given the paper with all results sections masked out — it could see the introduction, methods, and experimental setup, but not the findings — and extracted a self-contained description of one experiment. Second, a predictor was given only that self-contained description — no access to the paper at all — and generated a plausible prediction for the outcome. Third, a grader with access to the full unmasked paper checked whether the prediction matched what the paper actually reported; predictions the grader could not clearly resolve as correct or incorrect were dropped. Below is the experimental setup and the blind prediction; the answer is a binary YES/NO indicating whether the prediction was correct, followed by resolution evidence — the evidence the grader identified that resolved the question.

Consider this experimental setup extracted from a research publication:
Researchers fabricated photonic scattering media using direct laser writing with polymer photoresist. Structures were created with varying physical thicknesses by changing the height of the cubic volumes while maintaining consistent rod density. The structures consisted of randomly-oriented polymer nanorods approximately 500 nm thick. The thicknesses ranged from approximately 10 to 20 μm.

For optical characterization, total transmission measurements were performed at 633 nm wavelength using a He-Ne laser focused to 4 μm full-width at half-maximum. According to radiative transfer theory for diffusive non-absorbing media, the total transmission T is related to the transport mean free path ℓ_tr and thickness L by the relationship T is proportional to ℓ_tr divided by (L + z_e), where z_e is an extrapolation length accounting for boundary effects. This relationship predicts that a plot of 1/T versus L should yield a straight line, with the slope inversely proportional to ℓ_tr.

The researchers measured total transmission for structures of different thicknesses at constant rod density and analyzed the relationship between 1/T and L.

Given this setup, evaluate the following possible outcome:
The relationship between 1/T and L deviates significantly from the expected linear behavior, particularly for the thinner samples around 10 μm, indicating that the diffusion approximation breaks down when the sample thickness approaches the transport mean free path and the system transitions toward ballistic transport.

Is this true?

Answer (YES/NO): NO